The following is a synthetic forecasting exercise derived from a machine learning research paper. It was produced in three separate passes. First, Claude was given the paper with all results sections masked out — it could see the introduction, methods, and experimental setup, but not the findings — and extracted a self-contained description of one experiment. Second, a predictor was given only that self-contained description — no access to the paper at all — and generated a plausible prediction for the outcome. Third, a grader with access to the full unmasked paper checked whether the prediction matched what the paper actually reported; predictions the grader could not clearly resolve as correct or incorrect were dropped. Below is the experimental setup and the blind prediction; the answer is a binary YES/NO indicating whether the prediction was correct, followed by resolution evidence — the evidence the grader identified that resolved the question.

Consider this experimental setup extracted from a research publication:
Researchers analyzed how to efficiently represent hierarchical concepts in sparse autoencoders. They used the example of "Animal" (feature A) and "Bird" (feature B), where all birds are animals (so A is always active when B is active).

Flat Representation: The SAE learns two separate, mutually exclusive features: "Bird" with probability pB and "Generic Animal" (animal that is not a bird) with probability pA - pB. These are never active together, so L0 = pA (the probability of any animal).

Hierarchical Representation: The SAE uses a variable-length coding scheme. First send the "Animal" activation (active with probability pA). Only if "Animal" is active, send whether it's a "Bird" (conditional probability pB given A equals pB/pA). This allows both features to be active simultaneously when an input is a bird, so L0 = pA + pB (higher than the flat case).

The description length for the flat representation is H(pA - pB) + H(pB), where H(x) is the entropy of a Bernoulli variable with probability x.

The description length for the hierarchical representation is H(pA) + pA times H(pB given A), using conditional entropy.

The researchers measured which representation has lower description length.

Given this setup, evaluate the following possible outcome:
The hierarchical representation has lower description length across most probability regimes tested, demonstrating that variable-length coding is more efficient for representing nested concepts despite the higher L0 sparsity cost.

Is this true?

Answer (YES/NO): YES